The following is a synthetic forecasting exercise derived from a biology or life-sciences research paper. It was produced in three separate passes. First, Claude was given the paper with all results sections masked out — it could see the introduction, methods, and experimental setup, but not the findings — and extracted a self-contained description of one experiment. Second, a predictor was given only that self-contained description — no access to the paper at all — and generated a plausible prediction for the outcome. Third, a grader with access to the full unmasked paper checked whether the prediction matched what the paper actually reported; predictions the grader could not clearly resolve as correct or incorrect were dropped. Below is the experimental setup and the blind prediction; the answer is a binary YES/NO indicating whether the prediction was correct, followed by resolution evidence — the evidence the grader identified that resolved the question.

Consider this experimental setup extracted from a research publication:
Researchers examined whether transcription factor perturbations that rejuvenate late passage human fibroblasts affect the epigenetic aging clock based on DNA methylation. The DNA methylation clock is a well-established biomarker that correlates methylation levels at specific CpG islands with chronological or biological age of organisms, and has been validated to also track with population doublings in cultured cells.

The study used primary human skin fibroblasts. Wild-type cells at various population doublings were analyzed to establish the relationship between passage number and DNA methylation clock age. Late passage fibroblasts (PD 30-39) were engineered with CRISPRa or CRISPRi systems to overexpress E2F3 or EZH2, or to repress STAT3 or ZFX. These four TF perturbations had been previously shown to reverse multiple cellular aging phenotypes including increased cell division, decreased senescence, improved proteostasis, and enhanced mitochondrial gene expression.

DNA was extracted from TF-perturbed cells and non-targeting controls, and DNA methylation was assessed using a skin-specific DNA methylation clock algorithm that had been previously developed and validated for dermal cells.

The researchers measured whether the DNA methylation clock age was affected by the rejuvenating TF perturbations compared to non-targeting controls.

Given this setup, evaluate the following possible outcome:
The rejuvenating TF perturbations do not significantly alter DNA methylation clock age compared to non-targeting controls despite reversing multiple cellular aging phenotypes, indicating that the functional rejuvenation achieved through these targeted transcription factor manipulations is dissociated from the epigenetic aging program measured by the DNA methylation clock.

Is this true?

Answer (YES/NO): YES